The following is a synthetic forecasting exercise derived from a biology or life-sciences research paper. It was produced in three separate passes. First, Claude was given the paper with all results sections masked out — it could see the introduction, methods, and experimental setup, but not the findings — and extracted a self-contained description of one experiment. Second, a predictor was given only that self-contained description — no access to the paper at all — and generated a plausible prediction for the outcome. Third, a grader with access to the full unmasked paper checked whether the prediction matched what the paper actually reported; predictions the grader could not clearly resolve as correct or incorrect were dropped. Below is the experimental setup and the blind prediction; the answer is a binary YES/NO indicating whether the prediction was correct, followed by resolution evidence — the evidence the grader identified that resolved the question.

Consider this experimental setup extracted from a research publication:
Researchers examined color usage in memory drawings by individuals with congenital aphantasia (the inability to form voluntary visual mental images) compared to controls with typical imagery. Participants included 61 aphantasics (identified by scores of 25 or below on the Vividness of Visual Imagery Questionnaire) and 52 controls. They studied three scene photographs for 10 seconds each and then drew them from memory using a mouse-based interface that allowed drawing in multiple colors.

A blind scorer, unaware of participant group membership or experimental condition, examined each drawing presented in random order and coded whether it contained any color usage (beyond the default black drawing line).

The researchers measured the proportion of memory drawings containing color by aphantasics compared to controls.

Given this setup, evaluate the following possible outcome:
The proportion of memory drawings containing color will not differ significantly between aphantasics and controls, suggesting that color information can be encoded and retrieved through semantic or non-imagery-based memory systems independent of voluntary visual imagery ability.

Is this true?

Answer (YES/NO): NO